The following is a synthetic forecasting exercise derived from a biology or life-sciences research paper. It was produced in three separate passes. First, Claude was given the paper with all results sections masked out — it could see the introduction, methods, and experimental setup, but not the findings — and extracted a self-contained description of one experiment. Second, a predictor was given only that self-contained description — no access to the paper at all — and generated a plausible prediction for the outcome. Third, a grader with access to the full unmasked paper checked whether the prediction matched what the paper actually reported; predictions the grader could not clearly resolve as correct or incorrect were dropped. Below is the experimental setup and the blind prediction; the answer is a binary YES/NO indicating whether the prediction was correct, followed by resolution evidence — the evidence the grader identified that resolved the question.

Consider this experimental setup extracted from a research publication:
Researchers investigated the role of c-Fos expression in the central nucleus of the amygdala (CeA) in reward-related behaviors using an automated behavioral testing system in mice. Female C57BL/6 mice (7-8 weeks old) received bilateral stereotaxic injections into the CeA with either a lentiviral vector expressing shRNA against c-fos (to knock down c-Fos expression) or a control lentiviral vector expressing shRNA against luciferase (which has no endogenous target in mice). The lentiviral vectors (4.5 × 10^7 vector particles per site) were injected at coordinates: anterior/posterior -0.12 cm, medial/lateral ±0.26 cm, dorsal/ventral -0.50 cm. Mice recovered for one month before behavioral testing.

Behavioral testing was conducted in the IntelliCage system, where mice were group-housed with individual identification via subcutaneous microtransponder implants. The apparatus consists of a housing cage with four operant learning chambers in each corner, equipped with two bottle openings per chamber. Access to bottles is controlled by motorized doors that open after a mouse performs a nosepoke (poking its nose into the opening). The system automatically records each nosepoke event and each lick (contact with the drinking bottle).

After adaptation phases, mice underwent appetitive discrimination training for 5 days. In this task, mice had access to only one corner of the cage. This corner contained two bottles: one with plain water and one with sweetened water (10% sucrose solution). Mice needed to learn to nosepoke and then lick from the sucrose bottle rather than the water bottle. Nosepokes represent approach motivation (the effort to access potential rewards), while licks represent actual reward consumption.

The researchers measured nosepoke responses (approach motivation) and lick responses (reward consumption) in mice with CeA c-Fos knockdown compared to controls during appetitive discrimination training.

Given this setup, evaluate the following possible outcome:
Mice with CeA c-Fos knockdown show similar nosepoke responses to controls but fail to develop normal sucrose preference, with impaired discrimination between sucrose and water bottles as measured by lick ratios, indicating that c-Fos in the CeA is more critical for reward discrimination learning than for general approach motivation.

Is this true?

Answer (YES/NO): NO